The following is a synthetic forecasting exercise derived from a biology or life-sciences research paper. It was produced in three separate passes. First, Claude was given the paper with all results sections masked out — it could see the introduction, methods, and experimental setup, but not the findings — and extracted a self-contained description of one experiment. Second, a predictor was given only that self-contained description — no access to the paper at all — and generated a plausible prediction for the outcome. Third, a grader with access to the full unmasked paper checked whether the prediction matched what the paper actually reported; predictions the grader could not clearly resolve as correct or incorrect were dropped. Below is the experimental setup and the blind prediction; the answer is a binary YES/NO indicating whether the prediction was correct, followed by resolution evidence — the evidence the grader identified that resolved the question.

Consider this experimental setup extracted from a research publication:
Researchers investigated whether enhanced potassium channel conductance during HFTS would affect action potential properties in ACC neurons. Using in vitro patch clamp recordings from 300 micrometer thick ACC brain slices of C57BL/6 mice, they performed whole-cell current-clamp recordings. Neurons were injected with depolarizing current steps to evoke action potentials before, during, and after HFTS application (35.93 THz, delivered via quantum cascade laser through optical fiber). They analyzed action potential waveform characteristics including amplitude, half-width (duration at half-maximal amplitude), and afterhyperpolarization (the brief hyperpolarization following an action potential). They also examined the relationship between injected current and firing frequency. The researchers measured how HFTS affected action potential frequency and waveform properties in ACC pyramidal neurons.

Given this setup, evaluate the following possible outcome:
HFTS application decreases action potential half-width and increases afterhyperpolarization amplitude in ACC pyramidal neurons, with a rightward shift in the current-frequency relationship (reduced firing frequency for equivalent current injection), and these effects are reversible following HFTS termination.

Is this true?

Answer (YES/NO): NO